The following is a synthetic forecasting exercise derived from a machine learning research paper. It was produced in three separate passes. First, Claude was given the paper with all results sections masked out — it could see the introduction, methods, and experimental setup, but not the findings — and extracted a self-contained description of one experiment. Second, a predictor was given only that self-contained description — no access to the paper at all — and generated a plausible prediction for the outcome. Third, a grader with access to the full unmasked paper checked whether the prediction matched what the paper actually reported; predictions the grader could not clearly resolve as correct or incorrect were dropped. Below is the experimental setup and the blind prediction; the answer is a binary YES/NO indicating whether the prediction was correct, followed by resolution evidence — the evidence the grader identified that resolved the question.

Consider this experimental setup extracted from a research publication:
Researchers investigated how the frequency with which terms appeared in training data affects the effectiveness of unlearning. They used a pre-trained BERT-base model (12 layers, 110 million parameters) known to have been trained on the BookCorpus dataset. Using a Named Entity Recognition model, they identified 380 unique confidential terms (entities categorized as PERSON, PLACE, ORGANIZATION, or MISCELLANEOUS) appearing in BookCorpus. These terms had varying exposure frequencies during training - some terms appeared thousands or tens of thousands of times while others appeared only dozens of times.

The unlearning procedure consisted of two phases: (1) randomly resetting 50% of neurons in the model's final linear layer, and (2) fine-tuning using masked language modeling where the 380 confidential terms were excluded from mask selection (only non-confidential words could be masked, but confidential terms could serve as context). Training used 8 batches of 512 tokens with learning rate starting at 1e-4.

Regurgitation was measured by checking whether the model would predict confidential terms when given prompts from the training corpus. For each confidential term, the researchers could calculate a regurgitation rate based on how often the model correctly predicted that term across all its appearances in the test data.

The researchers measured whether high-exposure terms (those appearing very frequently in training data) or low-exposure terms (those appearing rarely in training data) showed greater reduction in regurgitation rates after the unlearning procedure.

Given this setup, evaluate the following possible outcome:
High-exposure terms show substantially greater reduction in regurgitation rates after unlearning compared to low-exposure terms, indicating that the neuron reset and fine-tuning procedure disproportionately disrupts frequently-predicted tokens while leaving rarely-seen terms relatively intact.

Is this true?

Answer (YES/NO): YES